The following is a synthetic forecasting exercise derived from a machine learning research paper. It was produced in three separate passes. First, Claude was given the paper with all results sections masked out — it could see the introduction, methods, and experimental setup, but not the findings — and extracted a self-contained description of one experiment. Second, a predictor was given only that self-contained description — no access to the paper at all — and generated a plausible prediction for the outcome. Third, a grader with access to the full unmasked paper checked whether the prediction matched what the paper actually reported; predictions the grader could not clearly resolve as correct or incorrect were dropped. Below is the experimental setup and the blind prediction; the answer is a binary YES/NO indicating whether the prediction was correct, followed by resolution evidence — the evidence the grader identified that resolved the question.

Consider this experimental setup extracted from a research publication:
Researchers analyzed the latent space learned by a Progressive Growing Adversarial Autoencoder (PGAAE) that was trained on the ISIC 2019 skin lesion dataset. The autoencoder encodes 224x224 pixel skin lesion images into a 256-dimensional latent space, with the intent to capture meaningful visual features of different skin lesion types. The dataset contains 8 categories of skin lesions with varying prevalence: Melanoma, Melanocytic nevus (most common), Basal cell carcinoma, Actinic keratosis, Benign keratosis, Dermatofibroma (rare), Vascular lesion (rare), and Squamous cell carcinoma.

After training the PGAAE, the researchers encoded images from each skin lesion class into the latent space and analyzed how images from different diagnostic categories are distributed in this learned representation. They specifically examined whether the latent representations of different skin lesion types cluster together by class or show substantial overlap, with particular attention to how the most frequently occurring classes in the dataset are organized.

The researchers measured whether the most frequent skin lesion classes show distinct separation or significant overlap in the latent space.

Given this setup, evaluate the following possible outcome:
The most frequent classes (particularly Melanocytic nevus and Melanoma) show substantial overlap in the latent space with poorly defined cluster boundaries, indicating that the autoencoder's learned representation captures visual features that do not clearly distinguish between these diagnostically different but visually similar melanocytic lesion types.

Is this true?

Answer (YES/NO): NO